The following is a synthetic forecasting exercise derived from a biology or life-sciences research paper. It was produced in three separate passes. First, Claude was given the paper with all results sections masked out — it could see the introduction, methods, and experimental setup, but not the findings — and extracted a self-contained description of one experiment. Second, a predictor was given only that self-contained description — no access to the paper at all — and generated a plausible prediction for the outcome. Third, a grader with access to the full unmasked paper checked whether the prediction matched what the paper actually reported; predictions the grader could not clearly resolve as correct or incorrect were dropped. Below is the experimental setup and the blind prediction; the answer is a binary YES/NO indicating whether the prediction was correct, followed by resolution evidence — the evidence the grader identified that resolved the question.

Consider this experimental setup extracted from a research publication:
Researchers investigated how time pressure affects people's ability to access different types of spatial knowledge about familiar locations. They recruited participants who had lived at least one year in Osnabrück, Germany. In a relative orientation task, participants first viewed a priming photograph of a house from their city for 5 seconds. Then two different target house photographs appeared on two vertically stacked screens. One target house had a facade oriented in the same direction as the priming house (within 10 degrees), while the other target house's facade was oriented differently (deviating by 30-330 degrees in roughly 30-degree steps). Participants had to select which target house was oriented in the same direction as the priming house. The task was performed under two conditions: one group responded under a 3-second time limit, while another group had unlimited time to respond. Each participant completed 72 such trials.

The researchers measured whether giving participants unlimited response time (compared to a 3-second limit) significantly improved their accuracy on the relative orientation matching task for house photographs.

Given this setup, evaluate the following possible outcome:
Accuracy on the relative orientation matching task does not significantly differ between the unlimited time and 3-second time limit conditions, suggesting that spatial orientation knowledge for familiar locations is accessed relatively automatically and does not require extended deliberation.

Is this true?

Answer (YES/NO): NO